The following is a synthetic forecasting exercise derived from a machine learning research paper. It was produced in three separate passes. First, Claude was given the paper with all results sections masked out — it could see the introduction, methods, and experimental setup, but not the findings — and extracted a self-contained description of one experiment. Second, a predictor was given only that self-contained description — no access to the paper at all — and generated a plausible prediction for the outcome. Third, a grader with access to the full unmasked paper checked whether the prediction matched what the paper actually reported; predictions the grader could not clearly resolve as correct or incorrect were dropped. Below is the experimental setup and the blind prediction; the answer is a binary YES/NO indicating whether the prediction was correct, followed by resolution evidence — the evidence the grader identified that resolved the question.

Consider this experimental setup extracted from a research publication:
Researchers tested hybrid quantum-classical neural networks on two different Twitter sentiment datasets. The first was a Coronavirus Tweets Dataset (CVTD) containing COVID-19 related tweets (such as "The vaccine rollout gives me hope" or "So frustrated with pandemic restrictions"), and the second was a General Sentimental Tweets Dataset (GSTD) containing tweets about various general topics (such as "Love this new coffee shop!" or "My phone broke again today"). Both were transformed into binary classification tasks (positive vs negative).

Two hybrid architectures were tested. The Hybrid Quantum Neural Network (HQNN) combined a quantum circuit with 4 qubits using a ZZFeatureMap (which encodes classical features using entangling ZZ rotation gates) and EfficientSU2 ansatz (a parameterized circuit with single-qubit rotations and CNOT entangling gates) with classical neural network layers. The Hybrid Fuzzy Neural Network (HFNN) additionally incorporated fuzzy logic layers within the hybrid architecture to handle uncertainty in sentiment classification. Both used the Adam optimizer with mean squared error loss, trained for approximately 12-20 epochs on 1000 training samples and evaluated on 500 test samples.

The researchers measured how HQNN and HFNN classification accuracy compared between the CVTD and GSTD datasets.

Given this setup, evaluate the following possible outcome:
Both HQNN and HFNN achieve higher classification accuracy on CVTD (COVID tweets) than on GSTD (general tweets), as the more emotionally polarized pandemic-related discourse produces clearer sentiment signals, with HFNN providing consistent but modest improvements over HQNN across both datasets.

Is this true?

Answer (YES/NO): NO